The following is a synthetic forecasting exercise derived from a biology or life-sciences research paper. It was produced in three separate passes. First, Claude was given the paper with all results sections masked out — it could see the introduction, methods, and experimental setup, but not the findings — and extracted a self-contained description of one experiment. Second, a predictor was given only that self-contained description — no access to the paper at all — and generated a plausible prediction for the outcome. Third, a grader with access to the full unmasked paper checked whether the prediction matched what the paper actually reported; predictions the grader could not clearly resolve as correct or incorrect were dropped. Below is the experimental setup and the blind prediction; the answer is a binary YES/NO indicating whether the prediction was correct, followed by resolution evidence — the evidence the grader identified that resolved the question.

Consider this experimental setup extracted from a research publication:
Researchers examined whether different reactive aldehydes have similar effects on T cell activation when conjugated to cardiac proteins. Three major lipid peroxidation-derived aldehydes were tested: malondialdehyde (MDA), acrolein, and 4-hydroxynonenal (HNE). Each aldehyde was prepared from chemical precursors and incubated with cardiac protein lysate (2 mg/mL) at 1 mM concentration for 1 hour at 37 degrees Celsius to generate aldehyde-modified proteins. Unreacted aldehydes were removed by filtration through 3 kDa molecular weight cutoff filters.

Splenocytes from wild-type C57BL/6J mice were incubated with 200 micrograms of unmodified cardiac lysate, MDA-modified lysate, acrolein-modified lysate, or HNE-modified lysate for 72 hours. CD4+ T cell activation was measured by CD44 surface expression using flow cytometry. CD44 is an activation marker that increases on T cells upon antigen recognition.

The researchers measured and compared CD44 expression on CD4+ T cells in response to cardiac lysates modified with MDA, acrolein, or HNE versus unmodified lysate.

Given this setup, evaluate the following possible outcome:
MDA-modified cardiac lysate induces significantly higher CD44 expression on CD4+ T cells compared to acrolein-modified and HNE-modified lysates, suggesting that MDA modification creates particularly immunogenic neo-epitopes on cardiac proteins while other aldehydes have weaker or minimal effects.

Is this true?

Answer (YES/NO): NO